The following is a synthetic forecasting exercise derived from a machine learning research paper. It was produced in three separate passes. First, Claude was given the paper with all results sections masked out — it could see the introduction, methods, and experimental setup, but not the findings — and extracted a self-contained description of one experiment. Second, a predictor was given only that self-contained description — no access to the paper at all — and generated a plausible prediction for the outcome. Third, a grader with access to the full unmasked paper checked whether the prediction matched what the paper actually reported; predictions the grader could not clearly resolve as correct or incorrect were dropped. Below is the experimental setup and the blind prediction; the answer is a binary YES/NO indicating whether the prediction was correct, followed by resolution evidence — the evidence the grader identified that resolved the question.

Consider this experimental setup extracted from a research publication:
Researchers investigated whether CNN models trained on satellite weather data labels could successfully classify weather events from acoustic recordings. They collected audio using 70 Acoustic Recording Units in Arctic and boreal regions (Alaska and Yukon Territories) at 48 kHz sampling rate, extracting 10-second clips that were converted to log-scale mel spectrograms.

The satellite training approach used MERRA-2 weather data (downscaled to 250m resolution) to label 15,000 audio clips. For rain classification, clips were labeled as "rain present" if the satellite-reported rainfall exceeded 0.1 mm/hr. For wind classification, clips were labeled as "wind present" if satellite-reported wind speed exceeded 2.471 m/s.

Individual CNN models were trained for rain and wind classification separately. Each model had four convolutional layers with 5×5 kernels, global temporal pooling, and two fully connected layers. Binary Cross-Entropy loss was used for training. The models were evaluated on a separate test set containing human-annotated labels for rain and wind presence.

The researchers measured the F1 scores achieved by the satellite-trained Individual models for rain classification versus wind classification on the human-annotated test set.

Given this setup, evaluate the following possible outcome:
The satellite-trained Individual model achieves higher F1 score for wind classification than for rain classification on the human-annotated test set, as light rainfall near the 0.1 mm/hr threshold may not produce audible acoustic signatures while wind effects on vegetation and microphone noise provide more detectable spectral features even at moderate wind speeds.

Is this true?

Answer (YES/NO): YES